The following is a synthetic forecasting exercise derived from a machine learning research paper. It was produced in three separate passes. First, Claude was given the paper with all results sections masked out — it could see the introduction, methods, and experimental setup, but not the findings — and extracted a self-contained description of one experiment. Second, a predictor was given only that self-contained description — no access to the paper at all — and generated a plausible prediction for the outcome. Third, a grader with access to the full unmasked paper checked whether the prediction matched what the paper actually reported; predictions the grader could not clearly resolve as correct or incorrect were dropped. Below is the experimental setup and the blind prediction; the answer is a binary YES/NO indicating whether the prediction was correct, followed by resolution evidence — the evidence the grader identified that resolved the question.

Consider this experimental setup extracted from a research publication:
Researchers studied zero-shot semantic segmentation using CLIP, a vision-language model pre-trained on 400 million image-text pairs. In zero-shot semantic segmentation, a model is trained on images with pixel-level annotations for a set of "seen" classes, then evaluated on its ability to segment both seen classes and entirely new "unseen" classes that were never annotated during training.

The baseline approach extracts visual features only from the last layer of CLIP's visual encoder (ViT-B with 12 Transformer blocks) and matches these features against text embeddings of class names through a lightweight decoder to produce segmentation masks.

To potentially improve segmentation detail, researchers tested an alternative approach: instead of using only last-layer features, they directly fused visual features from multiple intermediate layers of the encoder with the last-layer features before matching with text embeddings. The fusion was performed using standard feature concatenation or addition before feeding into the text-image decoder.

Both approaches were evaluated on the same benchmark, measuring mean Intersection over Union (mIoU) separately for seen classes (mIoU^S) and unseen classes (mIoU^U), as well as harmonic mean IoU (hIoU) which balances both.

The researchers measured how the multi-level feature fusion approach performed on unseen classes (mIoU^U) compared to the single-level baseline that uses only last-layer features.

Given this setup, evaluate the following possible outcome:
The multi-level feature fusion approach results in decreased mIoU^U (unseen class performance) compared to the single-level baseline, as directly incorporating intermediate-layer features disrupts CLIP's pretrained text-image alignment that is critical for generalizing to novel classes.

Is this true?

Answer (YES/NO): YES